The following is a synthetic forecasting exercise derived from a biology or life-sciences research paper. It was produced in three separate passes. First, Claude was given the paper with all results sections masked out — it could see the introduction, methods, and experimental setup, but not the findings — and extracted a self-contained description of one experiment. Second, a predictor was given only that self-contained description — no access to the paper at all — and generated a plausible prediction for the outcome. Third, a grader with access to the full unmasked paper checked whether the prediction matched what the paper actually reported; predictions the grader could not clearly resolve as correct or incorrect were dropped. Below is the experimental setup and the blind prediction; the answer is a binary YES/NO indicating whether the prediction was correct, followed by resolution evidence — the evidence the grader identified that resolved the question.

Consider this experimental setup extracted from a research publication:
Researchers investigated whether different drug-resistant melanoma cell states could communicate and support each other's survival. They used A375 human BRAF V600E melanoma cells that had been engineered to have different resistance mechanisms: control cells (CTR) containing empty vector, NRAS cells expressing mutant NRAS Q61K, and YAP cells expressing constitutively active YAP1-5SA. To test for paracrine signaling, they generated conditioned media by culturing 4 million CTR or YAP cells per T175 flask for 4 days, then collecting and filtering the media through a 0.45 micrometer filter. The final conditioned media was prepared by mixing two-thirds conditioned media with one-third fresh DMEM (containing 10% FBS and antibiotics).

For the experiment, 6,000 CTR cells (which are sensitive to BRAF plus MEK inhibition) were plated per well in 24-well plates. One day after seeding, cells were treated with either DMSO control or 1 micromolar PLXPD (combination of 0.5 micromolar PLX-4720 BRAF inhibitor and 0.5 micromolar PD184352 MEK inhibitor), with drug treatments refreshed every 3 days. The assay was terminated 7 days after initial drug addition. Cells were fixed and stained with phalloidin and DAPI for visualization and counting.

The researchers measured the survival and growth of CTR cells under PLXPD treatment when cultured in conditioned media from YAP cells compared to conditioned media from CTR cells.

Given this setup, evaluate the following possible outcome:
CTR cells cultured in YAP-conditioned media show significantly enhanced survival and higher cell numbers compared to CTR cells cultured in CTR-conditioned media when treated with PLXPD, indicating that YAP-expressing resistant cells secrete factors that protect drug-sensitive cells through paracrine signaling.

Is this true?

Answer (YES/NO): YES